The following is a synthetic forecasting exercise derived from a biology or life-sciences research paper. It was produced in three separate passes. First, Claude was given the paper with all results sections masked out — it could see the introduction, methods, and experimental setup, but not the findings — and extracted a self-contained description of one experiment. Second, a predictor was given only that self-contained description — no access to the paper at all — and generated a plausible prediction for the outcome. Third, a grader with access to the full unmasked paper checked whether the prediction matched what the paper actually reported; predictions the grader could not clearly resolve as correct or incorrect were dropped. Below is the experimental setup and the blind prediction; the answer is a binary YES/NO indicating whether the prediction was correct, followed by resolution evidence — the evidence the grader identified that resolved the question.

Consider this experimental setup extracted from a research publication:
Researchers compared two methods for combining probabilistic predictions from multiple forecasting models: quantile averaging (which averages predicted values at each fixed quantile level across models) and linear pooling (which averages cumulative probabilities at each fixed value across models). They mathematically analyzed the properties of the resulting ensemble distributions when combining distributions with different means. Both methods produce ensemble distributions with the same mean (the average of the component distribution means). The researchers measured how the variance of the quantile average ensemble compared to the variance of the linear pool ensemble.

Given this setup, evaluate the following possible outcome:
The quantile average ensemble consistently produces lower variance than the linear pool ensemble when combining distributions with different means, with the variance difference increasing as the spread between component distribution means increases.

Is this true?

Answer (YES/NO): NO